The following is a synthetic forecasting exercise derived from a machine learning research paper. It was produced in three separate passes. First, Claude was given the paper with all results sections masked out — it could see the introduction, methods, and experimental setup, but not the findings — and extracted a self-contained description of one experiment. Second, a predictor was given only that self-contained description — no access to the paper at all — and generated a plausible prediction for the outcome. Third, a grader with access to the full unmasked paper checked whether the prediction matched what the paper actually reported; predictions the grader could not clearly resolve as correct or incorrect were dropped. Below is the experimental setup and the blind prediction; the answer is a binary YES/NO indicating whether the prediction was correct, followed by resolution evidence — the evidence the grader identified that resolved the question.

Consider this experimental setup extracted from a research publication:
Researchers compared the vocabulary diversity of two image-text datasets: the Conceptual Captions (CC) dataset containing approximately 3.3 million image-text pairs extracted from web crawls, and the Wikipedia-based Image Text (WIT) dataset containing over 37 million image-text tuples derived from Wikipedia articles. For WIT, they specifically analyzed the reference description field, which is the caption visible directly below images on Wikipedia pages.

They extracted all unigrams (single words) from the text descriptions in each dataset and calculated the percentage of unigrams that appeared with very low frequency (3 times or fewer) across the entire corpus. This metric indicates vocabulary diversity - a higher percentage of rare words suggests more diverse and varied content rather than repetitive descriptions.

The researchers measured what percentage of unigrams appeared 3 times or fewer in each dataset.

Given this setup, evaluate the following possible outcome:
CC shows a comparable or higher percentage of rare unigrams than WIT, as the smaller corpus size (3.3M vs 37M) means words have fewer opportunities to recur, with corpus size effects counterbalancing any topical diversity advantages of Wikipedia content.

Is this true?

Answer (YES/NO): NO